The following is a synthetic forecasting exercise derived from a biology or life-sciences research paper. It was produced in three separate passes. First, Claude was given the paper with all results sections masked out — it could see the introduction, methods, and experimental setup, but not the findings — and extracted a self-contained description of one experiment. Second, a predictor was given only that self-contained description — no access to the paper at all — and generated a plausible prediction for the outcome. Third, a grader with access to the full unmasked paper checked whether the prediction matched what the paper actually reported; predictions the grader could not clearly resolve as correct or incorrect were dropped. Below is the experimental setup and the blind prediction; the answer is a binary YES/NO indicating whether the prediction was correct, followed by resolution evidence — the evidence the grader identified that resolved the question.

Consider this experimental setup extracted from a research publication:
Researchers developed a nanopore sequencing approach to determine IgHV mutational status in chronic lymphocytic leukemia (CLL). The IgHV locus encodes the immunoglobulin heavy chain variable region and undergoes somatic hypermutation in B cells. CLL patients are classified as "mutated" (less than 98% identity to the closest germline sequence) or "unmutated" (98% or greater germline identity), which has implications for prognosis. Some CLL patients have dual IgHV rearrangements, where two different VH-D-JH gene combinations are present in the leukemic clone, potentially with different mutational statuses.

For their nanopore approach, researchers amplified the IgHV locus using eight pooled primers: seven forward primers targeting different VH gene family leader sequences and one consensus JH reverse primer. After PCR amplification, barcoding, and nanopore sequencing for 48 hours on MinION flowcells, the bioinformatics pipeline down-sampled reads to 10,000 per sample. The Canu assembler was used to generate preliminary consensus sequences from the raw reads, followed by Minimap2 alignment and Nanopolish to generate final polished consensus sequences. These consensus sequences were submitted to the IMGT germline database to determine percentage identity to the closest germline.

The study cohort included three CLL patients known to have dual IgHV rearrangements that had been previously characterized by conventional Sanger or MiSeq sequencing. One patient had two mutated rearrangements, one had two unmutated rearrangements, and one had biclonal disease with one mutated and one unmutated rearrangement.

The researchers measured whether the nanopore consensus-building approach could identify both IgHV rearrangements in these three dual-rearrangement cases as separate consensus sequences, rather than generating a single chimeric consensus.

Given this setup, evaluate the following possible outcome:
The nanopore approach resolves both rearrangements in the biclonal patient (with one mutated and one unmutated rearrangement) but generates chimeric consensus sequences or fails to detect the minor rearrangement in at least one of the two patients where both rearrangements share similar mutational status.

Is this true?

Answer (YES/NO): YES